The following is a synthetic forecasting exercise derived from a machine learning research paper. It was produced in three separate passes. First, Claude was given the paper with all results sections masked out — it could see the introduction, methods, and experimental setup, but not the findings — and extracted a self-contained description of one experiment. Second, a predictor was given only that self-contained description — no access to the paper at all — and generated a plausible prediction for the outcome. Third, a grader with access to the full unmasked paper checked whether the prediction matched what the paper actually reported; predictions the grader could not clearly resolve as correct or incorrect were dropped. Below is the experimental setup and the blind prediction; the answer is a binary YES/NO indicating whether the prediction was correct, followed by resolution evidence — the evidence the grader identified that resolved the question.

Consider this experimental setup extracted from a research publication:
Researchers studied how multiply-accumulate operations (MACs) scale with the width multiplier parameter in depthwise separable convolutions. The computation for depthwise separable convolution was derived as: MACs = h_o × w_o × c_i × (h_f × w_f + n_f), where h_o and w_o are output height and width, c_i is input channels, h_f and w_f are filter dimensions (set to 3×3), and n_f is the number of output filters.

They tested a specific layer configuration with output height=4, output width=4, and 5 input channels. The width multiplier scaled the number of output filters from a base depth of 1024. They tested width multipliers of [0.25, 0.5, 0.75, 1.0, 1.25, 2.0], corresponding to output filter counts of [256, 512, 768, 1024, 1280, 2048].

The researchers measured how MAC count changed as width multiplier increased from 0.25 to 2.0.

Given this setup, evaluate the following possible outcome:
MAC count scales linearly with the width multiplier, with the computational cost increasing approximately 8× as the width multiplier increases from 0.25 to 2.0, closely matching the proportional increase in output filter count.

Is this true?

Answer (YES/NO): YES